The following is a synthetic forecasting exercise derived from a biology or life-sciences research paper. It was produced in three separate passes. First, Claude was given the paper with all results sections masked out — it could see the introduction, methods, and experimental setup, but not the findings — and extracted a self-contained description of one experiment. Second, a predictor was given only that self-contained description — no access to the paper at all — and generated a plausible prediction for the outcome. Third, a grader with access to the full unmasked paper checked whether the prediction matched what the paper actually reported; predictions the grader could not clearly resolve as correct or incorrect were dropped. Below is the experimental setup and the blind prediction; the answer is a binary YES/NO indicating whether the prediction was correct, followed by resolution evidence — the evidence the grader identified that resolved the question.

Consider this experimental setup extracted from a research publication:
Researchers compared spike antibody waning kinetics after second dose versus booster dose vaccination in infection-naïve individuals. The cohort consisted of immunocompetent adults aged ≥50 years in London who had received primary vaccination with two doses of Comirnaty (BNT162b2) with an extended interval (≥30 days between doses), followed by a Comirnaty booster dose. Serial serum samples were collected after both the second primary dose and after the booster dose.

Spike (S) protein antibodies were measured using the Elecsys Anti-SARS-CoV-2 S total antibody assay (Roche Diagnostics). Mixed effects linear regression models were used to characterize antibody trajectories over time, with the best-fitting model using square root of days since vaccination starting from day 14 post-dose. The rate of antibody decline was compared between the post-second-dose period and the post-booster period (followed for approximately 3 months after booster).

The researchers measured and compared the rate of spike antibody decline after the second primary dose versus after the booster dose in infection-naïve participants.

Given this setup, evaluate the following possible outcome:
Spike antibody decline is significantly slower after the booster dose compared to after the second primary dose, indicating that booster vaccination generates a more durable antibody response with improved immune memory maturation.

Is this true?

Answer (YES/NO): NO